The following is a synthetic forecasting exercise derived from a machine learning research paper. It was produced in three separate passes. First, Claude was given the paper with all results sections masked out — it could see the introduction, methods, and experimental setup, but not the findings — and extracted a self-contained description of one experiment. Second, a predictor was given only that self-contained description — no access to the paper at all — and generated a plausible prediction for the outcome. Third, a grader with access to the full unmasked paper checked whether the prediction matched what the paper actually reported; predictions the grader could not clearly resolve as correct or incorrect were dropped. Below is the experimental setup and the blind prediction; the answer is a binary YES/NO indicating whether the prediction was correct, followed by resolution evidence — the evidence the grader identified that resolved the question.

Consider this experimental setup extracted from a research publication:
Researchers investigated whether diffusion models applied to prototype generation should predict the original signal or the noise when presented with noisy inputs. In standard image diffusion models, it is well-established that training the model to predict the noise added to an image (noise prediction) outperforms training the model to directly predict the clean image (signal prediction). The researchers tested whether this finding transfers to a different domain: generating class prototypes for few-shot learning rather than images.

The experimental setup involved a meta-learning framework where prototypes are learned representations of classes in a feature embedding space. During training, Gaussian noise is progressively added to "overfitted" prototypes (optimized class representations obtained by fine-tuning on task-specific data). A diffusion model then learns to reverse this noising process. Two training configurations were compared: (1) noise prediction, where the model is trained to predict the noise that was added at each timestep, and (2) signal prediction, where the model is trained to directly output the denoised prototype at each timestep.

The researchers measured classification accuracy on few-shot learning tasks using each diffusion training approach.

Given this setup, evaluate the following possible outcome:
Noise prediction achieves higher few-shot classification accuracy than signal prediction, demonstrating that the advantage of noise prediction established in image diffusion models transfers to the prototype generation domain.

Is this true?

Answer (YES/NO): NO